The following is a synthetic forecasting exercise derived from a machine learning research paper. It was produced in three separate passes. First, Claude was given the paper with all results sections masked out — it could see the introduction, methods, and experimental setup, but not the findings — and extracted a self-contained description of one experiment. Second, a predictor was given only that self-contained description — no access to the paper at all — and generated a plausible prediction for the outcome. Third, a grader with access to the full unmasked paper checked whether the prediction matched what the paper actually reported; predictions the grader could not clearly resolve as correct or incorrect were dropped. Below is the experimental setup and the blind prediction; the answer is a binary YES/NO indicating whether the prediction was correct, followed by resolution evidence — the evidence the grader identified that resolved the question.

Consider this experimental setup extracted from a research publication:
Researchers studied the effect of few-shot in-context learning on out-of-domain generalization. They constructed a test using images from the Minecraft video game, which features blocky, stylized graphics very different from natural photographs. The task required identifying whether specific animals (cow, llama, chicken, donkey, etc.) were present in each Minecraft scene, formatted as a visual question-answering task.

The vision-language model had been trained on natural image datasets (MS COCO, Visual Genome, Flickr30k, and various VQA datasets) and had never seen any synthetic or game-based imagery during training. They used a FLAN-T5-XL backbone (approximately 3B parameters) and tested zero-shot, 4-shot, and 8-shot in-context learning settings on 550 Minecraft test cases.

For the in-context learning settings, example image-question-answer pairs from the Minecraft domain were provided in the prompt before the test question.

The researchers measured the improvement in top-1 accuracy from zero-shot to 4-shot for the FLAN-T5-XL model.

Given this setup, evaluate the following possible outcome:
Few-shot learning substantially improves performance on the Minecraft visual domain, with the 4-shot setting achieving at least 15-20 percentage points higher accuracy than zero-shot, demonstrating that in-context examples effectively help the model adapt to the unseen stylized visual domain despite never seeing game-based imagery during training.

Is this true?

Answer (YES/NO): NO